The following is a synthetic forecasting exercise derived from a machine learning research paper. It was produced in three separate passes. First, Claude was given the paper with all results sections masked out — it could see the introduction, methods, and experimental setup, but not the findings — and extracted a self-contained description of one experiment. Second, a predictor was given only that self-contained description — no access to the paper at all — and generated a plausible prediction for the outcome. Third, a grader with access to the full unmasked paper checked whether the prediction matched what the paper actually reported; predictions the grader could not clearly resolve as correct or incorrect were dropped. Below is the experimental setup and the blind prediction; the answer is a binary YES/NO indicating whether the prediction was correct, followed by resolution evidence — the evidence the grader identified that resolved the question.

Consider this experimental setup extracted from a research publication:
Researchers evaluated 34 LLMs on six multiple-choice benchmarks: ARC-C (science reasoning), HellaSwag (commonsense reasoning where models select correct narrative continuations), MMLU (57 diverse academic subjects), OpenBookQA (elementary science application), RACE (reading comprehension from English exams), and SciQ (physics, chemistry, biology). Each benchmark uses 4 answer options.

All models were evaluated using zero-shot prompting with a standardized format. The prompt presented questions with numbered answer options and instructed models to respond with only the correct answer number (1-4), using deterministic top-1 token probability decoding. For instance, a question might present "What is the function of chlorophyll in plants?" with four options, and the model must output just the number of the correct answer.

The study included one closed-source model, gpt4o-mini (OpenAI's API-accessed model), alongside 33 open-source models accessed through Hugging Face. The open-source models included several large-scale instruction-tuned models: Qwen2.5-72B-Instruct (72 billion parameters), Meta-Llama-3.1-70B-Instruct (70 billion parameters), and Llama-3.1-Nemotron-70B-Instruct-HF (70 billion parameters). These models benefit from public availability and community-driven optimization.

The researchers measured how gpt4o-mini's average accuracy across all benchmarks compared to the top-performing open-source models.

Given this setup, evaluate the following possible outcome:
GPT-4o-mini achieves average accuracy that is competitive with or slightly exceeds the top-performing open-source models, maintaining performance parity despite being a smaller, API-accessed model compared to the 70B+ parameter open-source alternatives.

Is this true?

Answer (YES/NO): NO